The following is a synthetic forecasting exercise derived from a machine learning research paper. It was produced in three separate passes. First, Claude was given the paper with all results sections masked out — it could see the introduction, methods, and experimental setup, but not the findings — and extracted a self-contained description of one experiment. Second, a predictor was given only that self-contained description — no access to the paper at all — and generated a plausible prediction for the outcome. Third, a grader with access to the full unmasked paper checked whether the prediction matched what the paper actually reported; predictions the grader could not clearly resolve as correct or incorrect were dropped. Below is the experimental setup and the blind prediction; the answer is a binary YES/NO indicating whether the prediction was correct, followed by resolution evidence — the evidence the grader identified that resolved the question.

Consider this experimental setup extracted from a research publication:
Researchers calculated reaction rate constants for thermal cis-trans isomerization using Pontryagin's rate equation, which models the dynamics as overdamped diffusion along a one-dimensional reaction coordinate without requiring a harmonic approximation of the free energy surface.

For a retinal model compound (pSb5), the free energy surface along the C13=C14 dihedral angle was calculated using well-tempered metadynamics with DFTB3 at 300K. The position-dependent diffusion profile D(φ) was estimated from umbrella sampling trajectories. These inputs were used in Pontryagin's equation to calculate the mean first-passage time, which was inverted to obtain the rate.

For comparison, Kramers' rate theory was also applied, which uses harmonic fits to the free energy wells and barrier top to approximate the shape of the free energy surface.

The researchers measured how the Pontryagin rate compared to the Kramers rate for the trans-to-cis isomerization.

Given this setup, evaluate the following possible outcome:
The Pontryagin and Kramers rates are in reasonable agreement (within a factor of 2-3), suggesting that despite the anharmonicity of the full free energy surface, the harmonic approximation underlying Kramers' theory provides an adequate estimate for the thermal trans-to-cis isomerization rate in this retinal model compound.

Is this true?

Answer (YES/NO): NO